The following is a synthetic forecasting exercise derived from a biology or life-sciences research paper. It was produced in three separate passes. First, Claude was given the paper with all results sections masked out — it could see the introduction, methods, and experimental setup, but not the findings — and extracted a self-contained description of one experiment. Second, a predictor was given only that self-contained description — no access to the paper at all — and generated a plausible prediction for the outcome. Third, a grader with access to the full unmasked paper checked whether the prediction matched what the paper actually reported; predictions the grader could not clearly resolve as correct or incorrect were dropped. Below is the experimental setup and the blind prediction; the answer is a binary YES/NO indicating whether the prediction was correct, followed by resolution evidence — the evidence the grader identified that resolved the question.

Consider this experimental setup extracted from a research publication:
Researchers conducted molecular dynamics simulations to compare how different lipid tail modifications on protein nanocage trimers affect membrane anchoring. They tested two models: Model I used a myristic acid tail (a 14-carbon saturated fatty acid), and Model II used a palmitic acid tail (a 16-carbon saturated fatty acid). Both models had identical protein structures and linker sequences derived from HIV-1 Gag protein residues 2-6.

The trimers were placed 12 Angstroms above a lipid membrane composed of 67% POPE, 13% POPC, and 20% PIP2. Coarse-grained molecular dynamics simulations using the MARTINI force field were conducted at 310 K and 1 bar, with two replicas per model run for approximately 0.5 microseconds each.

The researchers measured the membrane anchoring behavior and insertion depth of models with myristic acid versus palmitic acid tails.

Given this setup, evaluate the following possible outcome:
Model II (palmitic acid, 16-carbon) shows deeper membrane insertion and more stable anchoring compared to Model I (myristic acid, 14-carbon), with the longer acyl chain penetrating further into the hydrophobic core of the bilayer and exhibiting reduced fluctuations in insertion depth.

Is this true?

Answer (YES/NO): NO